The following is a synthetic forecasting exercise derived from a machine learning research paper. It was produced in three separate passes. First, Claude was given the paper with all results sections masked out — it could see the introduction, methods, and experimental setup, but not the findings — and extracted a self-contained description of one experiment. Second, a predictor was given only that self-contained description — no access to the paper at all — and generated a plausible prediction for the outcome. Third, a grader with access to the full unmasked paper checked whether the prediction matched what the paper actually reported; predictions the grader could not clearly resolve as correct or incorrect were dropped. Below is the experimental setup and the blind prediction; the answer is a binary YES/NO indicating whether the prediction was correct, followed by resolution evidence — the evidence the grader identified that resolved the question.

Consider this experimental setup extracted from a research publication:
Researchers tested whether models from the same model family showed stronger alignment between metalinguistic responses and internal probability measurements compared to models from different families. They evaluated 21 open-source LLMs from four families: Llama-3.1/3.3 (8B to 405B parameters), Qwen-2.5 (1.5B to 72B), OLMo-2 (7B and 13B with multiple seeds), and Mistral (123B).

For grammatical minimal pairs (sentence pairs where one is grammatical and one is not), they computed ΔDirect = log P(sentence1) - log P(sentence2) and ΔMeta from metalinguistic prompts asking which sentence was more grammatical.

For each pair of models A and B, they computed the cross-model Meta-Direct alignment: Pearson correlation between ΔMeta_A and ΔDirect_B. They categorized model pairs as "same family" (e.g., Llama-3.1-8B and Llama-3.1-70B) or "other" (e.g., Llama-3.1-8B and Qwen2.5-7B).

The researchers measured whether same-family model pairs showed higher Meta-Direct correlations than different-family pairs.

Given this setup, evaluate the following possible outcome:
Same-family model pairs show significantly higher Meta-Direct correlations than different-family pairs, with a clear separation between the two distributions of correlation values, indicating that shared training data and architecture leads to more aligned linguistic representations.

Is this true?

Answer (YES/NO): NO